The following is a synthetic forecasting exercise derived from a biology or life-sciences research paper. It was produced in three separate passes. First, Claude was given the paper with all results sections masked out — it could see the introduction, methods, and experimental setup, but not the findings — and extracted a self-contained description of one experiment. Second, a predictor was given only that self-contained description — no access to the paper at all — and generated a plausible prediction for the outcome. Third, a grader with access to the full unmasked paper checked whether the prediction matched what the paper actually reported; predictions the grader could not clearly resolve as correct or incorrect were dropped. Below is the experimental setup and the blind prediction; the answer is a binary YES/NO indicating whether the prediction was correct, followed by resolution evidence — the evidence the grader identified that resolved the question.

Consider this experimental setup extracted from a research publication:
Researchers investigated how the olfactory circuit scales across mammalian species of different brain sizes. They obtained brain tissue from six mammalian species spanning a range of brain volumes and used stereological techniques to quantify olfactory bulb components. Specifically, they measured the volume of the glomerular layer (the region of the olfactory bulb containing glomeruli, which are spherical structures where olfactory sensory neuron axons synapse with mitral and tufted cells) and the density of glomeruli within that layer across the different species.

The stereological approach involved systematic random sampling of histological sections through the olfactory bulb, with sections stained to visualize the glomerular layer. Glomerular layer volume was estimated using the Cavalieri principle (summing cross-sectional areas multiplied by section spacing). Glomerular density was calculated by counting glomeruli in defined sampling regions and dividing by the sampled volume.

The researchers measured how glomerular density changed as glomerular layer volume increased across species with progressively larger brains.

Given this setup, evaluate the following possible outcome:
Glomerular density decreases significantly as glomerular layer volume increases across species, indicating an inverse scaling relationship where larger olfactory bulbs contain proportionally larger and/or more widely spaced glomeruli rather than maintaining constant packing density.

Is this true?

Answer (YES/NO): YES